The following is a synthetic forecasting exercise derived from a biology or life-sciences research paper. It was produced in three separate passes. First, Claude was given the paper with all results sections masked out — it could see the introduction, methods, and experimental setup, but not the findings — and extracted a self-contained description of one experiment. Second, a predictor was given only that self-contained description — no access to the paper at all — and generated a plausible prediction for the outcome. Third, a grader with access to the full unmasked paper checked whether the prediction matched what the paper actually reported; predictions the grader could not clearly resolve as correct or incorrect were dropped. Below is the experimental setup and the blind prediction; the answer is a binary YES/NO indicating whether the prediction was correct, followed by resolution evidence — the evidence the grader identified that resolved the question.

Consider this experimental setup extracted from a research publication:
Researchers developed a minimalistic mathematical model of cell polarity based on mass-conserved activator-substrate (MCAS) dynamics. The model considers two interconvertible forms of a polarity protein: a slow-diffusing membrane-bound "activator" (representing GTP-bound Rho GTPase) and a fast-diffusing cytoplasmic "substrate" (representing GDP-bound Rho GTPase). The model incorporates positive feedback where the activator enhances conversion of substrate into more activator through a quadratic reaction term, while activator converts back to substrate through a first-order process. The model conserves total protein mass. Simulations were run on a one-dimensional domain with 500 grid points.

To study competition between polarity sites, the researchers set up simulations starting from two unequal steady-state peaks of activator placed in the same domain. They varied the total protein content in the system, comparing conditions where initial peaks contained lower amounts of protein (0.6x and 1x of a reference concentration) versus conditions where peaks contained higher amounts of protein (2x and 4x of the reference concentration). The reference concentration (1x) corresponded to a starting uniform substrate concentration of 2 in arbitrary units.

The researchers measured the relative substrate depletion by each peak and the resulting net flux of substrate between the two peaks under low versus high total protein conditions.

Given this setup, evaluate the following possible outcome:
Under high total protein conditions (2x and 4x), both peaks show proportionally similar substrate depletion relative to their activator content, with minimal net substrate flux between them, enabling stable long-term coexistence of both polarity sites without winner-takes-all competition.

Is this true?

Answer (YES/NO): YES